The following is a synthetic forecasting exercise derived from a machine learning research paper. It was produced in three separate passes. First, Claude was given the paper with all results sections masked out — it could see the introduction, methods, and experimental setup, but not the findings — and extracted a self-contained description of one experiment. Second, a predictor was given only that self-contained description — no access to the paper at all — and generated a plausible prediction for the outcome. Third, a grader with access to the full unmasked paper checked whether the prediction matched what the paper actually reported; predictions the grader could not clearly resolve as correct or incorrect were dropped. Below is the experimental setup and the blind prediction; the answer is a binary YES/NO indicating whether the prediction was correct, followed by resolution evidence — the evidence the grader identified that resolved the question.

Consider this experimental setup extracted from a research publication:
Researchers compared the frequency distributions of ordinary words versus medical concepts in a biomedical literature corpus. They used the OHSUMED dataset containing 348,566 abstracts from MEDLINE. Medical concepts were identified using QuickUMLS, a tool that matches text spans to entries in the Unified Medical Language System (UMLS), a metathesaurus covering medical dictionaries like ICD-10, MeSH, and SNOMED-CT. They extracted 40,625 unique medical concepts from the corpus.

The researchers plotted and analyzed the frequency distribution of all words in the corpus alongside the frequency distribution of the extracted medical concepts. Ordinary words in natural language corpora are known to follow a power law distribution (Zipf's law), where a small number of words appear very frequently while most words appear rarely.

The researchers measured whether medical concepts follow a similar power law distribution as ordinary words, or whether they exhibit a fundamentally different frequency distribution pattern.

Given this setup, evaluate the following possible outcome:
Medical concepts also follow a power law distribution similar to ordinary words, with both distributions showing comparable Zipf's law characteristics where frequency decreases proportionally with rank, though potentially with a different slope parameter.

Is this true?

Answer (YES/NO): YES